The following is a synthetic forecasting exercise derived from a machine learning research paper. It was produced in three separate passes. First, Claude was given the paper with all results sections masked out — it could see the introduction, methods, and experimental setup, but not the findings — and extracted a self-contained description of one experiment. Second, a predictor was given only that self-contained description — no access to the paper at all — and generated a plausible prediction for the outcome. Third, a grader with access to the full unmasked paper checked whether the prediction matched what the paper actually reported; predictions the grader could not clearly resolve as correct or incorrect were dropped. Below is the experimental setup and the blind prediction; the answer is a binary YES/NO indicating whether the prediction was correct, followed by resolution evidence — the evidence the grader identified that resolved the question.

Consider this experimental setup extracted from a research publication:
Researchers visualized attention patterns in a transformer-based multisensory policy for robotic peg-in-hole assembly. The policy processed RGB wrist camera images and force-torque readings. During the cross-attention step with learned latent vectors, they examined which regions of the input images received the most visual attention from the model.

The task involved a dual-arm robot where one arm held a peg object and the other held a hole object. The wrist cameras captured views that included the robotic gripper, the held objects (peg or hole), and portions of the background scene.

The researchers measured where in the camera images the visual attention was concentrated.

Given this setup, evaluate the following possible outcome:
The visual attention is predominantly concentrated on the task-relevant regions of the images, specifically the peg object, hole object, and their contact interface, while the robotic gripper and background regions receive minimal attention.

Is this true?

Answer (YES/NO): NO